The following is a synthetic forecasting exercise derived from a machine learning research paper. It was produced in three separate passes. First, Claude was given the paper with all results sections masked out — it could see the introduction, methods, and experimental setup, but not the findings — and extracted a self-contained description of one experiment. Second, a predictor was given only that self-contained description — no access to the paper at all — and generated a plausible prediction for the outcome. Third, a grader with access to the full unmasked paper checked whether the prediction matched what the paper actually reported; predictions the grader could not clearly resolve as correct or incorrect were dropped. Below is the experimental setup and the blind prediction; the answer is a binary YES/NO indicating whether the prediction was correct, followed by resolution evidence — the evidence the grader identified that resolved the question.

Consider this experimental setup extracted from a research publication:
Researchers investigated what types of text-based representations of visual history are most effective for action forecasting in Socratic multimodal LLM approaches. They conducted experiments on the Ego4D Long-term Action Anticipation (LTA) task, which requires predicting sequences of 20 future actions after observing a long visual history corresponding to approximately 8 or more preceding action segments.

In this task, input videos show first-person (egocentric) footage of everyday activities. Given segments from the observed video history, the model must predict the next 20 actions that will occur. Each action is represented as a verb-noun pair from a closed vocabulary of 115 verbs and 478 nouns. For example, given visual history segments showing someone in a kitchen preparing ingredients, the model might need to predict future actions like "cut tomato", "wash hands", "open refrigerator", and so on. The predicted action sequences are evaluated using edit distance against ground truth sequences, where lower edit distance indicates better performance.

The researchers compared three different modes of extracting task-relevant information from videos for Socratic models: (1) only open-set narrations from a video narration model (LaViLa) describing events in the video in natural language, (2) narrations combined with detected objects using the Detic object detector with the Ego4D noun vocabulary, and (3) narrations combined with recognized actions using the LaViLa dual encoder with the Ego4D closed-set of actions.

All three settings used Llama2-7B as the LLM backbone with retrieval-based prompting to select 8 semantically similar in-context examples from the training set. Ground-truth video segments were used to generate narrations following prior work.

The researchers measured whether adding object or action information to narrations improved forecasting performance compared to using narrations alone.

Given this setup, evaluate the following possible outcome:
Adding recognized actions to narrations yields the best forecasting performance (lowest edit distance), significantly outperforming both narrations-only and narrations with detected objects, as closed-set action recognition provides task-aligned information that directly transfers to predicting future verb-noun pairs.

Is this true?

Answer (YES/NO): NO